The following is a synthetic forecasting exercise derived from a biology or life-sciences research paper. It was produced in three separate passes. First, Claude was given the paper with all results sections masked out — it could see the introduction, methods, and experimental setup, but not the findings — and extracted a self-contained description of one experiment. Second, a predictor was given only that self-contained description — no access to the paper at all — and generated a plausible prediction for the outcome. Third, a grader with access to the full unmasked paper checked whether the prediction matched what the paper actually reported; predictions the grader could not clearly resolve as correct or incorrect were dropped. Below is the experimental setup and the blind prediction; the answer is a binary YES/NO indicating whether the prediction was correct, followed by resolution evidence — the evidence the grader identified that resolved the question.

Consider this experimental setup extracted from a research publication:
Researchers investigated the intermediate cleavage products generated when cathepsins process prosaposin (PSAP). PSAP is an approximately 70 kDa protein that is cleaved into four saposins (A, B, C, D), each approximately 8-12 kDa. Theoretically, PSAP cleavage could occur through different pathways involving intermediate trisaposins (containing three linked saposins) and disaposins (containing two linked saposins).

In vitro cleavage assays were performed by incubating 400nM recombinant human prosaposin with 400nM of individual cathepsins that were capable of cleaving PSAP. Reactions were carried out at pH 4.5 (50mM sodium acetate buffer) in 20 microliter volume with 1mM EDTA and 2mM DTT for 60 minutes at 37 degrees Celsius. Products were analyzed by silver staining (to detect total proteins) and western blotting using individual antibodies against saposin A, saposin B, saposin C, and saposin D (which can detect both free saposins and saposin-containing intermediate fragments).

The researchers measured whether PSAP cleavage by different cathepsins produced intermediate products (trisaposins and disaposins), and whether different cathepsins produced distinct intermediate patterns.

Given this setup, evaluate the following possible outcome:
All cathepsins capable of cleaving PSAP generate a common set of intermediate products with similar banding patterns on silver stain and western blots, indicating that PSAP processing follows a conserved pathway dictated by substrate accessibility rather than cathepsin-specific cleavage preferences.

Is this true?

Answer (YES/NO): NO